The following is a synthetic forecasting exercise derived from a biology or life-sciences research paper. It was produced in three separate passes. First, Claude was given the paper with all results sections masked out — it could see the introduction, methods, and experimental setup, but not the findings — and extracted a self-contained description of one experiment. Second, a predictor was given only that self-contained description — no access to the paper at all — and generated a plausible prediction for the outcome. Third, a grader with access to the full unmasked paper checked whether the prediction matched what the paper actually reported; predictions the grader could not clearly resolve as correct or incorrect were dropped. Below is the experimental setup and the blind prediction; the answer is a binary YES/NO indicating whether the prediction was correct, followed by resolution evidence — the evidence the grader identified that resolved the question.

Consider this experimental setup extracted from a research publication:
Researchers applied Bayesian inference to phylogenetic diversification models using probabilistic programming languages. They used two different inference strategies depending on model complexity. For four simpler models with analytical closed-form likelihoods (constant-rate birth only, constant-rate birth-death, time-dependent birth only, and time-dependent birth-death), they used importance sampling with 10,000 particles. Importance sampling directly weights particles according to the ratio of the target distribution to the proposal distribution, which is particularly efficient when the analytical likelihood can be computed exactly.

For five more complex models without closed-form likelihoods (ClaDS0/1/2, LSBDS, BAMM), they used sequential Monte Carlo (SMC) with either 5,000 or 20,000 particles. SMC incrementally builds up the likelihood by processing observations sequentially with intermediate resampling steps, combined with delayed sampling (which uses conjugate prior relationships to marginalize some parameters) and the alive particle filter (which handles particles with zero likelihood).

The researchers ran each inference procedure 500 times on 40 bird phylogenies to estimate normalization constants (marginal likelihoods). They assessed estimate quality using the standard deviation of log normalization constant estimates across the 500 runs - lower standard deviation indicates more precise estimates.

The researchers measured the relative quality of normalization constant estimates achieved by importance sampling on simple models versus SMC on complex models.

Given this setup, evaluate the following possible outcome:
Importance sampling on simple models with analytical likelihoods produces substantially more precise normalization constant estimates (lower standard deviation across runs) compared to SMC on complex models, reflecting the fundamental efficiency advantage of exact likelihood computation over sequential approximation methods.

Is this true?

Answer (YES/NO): YES